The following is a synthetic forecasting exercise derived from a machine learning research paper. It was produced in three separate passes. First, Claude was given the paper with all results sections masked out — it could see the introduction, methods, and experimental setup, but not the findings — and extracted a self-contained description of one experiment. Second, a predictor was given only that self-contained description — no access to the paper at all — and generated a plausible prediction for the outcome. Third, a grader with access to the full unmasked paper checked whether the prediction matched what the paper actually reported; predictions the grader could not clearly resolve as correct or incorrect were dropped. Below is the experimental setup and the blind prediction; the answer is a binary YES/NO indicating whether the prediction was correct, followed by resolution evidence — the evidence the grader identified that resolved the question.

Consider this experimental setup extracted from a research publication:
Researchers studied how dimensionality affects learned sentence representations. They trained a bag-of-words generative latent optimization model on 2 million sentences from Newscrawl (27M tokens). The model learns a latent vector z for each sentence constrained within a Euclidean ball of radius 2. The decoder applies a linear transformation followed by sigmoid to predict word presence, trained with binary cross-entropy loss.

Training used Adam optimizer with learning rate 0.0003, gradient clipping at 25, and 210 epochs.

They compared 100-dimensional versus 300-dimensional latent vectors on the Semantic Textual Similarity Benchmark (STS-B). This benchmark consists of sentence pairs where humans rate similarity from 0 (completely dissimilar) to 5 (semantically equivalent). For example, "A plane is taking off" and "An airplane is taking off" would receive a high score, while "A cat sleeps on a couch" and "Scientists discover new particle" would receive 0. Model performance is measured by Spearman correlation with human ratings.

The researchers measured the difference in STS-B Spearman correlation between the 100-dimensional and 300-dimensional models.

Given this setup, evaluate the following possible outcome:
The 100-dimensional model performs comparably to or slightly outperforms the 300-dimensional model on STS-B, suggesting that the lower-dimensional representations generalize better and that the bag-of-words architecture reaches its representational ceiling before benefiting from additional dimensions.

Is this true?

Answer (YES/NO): YES